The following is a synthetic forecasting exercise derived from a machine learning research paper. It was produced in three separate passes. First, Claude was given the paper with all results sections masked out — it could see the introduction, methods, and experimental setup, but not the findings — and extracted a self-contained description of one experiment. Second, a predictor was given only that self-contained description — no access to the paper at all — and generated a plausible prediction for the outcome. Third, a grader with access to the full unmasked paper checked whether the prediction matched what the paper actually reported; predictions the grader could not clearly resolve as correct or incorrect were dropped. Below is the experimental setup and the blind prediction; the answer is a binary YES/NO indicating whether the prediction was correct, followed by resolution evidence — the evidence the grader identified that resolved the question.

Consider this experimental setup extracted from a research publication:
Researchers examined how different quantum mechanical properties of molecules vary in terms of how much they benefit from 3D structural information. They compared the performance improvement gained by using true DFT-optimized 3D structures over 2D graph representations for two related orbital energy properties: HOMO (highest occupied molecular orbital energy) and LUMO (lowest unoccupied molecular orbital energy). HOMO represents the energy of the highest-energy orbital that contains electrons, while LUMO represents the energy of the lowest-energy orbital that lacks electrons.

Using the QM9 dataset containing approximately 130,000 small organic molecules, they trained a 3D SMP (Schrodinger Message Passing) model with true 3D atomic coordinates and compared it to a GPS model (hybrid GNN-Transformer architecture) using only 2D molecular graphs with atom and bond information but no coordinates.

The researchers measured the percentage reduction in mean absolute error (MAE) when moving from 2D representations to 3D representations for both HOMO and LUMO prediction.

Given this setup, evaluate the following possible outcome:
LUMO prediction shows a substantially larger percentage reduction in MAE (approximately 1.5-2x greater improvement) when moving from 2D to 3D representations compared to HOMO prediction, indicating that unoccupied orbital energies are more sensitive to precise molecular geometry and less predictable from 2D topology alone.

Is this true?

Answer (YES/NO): YES